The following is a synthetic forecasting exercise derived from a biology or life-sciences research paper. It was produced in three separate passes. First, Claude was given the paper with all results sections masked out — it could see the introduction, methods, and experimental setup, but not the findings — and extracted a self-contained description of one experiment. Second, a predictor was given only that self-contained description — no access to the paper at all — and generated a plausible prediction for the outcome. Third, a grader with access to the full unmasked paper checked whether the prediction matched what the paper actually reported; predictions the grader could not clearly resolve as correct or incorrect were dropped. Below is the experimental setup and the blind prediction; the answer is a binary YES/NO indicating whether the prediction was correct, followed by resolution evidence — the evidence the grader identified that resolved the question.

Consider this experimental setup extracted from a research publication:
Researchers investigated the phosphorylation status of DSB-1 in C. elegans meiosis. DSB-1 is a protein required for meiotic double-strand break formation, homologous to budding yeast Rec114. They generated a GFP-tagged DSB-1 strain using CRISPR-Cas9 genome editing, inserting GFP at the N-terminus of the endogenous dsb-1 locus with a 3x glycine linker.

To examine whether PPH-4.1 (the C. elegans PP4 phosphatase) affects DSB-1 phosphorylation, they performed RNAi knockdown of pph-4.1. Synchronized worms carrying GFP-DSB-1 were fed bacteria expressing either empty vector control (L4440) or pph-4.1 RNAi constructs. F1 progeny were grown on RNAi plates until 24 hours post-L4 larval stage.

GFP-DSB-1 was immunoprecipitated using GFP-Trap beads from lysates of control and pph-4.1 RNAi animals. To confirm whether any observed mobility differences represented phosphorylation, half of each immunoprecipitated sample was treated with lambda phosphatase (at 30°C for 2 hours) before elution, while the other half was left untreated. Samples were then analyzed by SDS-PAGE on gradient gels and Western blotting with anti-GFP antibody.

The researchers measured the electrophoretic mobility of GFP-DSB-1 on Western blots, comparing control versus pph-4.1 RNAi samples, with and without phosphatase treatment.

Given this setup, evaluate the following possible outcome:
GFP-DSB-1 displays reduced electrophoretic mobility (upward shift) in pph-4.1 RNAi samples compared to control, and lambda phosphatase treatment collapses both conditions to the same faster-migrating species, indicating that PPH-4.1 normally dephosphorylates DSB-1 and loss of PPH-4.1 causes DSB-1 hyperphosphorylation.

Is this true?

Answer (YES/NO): YES